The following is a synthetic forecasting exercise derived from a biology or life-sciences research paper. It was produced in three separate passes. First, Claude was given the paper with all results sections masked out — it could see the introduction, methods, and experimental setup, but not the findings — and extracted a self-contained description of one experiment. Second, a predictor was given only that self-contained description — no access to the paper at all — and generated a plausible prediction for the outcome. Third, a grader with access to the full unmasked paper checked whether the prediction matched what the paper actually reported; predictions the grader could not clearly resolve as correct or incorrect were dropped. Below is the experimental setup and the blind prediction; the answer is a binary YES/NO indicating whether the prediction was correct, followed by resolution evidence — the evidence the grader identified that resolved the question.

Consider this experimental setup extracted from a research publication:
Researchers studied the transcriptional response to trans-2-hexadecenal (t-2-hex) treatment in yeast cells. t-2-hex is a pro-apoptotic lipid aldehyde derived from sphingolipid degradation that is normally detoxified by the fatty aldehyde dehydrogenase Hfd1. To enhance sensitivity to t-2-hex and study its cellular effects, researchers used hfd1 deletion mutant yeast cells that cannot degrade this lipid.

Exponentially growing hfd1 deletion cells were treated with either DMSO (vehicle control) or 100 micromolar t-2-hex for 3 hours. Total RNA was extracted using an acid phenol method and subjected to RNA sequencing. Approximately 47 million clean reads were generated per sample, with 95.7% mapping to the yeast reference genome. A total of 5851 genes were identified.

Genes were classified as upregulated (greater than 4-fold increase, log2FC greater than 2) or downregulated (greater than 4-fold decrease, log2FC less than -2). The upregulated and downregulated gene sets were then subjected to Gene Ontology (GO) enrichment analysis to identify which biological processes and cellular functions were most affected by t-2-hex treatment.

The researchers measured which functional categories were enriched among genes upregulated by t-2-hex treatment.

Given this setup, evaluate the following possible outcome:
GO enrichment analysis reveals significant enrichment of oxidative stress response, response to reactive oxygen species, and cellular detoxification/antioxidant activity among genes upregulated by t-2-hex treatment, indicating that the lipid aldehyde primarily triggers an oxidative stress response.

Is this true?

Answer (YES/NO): NO